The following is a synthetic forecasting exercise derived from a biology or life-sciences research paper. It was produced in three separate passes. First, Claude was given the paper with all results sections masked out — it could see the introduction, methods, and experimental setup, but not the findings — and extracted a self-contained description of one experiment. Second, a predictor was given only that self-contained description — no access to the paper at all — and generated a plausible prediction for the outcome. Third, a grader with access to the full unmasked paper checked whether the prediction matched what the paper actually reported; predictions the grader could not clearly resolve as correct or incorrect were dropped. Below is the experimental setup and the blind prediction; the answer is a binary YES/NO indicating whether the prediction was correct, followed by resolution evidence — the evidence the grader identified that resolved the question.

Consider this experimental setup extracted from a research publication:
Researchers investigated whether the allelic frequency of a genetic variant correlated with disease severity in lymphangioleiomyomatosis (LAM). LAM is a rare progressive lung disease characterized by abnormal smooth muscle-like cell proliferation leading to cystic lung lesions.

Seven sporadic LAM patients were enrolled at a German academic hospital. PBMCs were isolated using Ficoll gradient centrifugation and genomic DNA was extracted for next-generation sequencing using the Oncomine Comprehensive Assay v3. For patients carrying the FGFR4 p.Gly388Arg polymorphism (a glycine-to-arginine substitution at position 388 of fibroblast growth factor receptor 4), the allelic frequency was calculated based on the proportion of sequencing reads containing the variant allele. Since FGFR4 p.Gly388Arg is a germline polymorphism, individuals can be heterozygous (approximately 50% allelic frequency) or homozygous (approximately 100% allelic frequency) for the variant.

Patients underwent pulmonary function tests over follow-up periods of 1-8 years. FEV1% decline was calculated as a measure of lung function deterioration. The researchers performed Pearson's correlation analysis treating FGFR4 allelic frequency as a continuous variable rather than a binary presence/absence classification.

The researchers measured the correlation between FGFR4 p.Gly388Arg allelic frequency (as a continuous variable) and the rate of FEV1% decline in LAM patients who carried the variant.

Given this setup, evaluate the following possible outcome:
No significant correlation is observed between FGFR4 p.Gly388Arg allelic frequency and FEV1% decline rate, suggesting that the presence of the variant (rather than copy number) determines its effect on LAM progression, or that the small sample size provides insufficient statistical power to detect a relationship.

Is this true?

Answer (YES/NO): NO